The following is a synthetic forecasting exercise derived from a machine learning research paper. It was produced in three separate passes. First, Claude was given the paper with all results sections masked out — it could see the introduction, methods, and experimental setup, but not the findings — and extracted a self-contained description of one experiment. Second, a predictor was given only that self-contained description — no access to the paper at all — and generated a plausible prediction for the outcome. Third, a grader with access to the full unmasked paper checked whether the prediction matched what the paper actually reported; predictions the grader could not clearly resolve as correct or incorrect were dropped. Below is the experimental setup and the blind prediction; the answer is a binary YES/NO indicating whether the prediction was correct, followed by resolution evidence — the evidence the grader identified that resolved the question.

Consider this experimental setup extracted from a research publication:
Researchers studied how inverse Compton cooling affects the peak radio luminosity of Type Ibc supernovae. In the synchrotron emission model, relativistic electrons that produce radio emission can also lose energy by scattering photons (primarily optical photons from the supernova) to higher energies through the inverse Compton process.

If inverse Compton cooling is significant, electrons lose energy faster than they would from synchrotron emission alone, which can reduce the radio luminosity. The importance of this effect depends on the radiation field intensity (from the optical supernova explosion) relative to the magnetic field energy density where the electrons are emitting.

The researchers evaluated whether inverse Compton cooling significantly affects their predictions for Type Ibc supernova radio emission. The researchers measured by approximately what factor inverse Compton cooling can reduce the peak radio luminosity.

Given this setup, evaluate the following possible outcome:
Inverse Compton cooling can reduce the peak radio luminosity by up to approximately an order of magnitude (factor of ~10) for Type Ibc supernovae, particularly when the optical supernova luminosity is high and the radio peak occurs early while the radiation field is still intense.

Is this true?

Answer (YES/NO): NO